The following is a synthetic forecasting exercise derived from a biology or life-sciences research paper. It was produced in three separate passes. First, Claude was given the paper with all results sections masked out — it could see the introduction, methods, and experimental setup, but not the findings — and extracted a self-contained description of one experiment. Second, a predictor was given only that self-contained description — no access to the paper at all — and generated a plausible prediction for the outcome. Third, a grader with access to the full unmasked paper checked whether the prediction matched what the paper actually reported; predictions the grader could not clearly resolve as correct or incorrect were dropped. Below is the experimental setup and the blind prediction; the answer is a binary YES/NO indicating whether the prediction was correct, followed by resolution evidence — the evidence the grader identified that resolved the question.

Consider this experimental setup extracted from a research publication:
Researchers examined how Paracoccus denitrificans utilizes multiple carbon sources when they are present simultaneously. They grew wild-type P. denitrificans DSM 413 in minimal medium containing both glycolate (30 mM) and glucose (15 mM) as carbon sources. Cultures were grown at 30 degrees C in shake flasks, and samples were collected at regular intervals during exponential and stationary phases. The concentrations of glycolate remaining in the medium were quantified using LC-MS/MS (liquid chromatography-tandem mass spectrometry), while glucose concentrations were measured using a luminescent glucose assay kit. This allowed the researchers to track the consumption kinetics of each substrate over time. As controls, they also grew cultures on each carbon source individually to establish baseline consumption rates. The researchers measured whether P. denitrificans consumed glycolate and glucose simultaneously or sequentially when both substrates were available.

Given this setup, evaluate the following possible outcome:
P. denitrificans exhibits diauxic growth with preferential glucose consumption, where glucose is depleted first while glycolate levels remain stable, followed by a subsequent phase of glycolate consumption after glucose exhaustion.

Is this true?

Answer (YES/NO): NO